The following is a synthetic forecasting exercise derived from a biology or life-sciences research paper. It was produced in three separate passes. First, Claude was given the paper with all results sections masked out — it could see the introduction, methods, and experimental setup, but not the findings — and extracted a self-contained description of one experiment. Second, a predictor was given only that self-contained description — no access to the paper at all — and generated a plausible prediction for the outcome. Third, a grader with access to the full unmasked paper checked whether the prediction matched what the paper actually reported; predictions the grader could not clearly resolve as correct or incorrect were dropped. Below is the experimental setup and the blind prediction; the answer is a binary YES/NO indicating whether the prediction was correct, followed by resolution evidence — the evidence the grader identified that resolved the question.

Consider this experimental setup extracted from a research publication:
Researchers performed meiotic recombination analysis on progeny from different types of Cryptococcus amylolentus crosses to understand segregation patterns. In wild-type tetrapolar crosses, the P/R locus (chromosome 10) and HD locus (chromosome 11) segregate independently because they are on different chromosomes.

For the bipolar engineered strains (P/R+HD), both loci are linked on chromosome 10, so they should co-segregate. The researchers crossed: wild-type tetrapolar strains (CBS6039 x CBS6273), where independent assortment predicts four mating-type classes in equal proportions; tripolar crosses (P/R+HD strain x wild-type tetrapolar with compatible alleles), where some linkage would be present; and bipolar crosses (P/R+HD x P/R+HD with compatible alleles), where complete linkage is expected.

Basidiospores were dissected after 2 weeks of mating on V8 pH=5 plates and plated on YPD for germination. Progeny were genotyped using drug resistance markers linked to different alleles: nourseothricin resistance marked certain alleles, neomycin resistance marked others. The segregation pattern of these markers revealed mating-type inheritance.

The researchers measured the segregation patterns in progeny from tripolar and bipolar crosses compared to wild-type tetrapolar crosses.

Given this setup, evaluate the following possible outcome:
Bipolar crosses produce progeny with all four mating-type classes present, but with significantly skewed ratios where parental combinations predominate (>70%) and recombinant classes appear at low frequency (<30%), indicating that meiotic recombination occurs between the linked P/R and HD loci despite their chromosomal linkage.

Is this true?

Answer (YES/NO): NO